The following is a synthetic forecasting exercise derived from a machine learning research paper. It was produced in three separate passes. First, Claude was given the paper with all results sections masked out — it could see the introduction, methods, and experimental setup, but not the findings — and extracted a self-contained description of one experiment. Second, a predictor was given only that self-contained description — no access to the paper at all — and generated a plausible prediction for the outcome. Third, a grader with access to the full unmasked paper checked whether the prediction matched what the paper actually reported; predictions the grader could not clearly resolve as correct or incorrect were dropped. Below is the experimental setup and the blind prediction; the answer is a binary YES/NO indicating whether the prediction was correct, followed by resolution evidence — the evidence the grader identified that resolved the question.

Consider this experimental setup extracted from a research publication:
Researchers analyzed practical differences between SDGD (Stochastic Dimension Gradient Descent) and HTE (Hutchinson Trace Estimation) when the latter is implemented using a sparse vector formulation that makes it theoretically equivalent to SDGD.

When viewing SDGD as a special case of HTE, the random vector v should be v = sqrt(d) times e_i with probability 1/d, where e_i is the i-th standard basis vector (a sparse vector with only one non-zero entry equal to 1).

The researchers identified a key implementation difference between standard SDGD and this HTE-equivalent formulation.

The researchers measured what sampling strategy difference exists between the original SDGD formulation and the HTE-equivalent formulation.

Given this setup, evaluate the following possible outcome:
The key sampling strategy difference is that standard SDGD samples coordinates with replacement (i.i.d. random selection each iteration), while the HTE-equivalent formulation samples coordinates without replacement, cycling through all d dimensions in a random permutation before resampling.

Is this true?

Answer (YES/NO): NO